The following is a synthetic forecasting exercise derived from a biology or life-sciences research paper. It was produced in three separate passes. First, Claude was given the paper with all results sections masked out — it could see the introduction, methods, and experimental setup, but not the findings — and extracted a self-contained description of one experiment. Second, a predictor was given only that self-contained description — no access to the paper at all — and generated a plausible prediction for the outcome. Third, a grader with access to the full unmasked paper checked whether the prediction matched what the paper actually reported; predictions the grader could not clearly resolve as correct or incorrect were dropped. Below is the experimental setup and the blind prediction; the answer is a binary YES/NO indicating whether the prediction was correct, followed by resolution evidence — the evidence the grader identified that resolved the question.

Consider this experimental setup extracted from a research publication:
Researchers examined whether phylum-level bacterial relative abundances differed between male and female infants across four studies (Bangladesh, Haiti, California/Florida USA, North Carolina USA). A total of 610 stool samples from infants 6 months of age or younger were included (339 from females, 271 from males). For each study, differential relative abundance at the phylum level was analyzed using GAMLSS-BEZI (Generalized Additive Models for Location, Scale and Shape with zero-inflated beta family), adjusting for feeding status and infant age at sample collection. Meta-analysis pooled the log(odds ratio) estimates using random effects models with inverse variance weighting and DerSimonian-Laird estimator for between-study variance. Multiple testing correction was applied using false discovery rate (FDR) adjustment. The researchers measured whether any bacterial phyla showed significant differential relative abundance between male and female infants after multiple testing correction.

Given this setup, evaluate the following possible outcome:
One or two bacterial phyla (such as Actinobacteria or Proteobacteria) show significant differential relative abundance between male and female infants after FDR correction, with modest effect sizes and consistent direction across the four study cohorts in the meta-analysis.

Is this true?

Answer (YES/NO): NO